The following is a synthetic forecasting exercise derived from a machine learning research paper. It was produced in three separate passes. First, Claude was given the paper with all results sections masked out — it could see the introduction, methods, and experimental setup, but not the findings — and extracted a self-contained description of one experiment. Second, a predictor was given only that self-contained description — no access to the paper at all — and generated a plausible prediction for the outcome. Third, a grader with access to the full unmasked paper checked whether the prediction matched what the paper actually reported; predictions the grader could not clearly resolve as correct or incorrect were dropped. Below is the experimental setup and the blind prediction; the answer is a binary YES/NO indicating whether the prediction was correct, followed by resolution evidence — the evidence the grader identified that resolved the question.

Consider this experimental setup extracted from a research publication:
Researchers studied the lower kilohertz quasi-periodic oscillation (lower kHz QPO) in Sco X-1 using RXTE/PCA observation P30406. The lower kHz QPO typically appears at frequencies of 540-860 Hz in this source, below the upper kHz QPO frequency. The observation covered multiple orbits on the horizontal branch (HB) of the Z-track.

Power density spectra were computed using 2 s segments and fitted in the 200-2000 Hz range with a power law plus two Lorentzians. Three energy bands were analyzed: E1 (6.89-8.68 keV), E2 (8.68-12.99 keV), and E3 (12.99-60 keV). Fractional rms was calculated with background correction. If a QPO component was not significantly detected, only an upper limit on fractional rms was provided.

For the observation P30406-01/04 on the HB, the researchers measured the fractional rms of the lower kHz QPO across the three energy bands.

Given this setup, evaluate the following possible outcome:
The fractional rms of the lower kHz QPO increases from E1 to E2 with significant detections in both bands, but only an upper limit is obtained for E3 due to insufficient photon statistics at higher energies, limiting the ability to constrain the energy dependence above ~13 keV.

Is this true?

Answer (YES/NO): NO